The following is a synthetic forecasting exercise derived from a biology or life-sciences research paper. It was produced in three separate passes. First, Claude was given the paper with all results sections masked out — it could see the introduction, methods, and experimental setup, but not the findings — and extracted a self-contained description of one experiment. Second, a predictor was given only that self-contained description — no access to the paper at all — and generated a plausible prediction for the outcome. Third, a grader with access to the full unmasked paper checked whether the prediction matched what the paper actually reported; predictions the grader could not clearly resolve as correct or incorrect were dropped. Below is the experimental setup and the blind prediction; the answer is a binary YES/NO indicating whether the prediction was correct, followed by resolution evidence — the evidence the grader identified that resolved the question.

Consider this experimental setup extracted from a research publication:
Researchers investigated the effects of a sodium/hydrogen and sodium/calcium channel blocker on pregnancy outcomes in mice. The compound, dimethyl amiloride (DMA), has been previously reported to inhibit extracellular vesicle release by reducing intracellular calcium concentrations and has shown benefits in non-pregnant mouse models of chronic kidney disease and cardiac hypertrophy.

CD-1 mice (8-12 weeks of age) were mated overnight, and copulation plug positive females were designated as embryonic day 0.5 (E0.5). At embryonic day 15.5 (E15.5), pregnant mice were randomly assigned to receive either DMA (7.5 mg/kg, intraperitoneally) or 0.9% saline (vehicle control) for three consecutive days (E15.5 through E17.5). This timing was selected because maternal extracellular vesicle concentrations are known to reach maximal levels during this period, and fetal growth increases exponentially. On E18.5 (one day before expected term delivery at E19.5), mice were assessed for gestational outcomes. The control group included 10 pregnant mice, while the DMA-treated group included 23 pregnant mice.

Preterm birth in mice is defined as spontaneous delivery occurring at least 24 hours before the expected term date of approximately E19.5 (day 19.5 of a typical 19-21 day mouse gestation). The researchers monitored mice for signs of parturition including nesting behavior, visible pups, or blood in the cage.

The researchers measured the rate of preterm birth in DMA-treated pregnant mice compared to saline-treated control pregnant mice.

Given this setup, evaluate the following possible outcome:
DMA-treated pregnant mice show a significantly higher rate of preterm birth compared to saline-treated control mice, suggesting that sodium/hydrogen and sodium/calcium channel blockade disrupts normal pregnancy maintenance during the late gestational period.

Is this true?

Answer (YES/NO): YES